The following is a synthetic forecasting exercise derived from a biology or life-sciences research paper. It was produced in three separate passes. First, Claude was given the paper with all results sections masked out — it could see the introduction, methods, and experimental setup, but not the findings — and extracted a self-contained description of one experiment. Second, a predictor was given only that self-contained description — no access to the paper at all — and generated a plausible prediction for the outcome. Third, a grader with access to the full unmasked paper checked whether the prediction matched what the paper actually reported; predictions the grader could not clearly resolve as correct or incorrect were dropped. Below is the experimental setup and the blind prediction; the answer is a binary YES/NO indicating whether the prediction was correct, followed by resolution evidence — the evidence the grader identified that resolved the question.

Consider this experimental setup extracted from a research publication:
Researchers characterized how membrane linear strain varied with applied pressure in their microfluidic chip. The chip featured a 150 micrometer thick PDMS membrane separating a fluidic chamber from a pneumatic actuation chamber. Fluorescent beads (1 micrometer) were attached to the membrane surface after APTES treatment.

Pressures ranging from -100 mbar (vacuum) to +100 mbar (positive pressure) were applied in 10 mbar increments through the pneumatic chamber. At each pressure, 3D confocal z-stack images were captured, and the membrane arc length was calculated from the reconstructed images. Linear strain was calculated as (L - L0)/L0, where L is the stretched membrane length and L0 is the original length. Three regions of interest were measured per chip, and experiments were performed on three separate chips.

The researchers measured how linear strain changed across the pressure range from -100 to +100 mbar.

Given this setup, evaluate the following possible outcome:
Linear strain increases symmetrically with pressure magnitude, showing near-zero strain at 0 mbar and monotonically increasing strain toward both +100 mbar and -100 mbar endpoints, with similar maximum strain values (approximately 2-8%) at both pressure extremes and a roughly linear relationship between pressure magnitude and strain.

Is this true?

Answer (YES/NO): NO